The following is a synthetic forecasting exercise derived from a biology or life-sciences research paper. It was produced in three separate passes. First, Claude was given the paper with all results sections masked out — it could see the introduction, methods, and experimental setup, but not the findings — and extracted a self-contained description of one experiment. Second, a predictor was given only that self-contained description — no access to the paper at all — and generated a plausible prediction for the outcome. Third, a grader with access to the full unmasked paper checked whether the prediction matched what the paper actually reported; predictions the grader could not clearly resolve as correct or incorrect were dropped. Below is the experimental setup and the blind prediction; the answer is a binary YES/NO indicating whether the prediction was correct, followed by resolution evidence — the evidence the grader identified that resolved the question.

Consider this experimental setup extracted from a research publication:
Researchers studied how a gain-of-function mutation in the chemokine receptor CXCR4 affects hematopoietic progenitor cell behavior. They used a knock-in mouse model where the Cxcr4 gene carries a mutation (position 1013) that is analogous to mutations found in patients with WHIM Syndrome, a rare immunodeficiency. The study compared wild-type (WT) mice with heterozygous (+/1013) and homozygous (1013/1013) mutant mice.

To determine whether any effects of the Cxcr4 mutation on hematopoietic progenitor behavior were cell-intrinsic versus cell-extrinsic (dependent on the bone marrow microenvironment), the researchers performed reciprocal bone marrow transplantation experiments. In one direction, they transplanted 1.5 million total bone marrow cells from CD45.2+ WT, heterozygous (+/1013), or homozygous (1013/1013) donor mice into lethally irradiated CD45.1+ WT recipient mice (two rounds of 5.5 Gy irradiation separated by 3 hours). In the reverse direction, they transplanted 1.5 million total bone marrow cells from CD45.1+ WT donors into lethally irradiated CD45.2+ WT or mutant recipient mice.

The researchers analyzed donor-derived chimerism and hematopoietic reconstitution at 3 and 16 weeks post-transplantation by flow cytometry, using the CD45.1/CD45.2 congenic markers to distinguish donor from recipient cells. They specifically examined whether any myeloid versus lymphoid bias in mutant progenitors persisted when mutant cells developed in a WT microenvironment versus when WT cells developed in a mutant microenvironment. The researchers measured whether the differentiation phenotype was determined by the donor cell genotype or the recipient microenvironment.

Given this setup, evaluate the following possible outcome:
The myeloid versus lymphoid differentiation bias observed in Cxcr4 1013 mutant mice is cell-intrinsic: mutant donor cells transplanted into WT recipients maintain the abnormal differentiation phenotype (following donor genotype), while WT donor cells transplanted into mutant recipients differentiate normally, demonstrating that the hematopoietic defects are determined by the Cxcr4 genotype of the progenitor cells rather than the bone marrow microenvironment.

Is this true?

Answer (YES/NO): NO